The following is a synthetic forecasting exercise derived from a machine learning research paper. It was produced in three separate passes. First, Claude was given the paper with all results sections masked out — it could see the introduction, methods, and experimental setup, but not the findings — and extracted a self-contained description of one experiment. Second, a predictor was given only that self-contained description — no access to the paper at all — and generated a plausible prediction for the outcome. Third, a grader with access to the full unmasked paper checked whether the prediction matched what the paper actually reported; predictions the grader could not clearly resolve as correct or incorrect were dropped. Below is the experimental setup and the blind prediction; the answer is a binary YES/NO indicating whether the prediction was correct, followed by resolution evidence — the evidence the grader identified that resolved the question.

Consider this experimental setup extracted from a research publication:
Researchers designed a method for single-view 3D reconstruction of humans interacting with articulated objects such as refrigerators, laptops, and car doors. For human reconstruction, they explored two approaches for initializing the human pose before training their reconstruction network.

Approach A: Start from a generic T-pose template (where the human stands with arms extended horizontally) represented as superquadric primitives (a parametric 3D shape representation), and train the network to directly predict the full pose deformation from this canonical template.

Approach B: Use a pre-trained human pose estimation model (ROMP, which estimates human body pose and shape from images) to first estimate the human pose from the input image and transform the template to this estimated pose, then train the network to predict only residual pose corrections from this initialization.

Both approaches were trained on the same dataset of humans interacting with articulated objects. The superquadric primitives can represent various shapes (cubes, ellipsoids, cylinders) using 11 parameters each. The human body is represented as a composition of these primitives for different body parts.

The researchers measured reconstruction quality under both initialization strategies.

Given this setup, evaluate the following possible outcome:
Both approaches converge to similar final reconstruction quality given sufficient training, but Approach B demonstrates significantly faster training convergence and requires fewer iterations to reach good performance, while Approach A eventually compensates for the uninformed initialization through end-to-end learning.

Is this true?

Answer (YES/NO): NO